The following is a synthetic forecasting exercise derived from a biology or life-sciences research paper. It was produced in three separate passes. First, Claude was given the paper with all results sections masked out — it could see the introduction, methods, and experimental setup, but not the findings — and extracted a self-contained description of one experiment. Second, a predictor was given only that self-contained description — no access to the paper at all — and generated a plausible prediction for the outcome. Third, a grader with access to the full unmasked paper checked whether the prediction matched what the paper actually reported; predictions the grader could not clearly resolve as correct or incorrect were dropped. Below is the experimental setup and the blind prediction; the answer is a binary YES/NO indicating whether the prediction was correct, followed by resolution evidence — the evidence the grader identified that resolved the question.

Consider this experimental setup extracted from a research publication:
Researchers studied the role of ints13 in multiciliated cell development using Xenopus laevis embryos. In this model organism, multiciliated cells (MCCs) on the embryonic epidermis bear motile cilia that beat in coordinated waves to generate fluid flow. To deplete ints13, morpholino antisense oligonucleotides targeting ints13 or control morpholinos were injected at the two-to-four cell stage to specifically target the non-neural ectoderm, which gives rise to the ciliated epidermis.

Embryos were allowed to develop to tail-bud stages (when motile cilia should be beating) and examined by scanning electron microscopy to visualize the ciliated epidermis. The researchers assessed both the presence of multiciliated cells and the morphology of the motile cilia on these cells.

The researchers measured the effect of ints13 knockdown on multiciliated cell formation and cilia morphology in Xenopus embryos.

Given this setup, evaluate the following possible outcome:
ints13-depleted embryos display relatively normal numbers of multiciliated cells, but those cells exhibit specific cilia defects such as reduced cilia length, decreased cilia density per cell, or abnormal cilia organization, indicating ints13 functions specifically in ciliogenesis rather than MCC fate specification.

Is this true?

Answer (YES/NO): NO